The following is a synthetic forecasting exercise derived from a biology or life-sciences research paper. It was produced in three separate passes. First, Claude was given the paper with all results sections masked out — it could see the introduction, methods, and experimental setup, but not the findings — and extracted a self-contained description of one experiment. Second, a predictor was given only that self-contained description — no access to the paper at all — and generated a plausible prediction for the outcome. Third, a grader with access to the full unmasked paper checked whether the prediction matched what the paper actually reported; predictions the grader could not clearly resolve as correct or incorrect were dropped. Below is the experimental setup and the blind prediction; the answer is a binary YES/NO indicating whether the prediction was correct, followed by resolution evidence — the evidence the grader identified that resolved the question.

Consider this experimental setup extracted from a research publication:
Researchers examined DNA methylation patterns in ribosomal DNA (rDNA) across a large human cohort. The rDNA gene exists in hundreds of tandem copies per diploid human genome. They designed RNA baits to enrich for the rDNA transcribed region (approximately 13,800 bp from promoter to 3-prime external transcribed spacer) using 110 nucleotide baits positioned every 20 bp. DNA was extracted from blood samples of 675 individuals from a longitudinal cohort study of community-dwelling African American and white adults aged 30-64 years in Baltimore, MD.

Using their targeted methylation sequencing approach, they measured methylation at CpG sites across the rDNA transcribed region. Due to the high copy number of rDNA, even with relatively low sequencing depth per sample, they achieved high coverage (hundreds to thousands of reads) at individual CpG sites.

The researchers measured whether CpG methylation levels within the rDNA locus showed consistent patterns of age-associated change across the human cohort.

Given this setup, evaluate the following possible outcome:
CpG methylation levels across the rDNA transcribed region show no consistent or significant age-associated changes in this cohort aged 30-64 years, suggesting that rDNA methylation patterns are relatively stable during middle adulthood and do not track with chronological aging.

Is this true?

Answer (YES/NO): YES